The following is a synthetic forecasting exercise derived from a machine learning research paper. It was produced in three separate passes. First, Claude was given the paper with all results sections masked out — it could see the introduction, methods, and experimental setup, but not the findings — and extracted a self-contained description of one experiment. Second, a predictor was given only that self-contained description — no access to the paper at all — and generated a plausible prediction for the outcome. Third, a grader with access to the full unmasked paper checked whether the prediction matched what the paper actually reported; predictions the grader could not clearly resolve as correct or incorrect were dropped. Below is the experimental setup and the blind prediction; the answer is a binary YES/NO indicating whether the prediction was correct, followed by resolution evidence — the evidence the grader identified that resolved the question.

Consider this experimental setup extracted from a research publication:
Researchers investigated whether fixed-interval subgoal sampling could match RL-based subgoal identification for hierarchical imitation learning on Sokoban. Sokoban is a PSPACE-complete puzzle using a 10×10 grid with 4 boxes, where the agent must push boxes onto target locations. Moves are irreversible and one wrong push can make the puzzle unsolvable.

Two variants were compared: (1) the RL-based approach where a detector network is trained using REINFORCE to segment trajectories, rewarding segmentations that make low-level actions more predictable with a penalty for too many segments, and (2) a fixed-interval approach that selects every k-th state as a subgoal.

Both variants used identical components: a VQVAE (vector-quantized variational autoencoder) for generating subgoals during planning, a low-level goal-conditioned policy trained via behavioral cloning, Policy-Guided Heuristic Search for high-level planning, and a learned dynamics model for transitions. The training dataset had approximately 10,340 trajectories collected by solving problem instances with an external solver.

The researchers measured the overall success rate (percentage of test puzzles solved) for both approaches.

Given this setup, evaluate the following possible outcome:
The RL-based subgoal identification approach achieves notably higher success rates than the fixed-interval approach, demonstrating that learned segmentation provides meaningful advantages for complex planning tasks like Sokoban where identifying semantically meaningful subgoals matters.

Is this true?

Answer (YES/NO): NO